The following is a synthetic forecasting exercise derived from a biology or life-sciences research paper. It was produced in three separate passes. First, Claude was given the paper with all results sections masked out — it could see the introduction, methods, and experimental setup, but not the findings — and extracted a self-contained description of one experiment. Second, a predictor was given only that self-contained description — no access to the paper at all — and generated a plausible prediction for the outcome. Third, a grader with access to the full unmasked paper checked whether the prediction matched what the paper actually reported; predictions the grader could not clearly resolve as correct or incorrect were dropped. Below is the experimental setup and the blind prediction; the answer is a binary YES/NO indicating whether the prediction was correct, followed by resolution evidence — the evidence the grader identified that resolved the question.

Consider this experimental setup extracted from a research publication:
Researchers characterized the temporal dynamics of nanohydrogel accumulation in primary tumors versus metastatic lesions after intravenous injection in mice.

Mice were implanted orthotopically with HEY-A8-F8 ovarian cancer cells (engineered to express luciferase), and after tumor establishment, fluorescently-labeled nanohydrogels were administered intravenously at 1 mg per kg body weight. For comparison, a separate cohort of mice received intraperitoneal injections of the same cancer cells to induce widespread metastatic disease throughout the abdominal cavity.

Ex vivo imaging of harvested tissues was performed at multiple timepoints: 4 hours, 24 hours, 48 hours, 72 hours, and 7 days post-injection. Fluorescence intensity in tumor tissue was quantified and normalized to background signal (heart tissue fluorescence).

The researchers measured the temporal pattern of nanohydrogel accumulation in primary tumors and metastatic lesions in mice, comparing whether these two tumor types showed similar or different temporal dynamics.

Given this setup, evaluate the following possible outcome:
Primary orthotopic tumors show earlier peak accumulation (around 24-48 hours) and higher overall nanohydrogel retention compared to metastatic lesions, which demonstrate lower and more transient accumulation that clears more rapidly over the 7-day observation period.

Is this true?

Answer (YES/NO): NO